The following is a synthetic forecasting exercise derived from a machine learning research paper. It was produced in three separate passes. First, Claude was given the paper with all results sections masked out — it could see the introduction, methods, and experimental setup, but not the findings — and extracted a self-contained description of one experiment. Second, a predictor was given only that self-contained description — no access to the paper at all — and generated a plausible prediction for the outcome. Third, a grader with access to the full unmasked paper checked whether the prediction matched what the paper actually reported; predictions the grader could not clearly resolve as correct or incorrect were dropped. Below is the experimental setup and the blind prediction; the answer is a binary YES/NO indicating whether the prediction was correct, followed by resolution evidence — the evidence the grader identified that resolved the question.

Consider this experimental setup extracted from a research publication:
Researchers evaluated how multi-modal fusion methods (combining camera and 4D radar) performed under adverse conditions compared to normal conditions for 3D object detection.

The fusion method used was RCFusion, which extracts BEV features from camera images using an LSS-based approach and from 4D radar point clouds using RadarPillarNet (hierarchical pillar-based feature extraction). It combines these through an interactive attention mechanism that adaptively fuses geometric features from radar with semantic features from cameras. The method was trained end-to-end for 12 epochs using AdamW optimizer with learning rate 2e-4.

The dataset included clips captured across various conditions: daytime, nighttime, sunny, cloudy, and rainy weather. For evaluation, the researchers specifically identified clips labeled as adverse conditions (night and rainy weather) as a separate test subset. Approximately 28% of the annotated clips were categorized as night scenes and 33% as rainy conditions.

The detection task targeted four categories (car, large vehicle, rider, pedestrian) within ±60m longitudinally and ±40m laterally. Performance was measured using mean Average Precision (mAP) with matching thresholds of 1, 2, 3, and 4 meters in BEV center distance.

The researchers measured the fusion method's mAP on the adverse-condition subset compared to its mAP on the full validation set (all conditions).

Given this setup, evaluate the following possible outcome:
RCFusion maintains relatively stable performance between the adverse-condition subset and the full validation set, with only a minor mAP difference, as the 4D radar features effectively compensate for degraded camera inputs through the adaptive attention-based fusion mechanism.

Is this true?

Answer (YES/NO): NO